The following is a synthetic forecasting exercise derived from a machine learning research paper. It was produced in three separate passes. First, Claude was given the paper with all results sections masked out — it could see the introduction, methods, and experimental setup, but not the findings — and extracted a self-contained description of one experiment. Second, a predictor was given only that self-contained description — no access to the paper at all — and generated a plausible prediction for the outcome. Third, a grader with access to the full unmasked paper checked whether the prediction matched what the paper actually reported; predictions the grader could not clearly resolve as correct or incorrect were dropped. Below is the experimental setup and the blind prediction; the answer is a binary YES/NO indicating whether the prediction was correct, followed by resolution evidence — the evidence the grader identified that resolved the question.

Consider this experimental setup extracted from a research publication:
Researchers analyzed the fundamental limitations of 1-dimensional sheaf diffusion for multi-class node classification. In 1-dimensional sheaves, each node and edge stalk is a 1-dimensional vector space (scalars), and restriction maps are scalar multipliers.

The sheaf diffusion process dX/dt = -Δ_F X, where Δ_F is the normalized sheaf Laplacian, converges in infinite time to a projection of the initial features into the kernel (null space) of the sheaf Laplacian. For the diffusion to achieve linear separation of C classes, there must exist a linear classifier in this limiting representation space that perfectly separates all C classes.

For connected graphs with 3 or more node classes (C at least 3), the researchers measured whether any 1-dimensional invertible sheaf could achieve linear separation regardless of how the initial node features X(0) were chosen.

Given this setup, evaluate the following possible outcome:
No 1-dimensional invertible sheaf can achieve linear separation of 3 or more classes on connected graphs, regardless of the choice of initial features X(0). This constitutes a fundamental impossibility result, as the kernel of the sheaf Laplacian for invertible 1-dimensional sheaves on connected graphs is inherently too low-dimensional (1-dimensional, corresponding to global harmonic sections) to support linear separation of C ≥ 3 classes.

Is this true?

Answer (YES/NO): YES